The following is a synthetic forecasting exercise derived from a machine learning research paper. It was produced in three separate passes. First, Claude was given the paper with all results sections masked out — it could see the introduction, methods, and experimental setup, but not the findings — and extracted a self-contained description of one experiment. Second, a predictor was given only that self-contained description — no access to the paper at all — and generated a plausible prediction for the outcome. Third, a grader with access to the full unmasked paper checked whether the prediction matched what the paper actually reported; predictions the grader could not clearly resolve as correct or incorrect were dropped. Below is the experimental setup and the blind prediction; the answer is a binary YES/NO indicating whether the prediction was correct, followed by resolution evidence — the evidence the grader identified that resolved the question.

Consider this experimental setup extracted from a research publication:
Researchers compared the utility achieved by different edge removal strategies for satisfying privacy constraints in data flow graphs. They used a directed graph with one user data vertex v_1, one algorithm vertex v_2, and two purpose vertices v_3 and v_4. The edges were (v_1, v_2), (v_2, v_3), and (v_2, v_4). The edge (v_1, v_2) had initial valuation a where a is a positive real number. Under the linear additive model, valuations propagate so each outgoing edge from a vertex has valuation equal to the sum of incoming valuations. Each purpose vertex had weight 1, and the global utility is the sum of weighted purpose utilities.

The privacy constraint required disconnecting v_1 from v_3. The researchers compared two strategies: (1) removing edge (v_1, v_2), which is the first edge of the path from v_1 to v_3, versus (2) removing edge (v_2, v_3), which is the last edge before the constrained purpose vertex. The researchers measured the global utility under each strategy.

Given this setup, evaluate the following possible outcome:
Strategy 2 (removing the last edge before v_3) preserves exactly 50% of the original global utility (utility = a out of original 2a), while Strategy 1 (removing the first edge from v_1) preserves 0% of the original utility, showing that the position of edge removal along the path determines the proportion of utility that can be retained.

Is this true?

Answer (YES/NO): YES